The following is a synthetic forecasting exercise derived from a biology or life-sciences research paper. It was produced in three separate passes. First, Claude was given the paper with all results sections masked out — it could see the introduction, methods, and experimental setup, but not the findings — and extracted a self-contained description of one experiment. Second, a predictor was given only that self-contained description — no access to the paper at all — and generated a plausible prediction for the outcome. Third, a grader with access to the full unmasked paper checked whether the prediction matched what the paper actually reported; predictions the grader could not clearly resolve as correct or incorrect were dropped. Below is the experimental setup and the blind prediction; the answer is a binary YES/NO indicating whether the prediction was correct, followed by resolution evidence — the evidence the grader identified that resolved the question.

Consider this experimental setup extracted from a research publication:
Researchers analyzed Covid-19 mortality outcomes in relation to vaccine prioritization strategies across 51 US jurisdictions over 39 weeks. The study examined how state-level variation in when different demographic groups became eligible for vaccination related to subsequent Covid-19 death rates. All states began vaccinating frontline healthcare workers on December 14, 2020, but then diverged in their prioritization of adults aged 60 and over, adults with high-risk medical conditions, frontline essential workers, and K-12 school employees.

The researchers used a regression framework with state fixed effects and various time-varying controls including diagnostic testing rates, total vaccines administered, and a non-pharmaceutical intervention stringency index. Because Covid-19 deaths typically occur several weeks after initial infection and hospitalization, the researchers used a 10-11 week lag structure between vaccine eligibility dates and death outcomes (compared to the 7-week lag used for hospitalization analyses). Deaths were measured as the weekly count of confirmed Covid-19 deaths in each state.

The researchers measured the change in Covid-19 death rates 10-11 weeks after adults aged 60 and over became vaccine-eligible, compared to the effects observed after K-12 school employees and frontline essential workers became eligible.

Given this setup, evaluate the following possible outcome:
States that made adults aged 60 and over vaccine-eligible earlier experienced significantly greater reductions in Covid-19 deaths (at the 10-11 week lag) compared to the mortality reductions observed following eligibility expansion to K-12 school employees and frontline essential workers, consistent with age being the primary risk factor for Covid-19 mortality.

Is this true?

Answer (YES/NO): YES